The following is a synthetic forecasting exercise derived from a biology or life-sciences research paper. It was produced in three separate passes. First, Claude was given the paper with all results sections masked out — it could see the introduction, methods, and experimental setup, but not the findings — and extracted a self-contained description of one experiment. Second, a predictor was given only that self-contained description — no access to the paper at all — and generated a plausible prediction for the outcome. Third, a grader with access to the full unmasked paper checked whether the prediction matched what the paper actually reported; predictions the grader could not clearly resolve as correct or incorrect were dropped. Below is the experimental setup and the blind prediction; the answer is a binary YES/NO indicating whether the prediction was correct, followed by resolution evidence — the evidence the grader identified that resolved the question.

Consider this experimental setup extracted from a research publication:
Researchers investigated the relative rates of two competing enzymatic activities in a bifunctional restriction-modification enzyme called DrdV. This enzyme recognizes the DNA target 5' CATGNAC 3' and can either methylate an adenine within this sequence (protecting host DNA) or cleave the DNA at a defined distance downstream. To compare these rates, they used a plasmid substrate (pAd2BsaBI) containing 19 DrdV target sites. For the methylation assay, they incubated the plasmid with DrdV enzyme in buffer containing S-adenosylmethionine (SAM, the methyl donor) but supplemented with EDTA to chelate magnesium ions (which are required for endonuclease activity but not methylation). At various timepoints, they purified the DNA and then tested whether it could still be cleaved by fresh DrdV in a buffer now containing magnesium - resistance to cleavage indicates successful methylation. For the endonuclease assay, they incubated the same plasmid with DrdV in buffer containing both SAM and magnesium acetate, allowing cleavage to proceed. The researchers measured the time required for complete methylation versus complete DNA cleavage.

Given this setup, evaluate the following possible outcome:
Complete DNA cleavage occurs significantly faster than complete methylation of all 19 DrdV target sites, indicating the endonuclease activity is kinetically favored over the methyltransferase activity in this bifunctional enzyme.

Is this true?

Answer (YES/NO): YES